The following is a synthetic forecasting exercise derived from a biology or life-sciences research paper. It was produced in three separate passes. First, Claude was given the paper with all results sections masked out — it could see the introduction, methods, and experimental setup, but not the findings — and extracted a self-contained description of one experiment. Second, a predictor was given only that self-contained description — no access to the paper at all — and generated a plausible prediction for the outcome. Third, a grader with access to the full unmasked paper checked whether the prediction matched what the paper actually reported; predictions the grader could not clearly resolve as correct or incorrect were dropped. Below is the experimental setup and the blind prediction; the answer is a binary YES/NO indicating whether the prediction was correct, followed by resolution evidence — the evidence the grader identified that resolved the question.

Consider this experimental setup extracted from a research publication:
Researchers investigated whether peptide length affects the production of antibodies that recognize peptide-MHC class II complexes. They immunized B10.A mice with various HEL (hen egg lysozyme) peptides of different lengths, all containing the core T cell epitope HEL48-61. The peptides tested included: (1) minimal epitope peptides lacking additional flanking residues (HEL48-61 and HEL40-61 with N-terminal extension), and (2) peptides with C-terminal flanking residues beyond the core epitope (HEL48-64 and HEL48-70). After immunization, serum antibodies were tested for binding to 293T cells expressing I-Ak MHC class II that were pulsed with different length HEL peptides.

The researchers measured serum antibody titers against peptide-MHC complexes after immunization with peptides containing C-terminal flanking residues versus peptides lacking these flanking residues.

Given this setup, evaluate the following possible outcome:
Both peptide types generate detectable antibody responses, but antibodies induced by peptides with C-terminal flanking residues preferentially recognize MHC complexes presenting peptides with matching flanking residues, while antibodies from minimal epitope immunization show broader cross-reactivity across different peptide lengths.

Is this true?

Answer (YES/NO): NO